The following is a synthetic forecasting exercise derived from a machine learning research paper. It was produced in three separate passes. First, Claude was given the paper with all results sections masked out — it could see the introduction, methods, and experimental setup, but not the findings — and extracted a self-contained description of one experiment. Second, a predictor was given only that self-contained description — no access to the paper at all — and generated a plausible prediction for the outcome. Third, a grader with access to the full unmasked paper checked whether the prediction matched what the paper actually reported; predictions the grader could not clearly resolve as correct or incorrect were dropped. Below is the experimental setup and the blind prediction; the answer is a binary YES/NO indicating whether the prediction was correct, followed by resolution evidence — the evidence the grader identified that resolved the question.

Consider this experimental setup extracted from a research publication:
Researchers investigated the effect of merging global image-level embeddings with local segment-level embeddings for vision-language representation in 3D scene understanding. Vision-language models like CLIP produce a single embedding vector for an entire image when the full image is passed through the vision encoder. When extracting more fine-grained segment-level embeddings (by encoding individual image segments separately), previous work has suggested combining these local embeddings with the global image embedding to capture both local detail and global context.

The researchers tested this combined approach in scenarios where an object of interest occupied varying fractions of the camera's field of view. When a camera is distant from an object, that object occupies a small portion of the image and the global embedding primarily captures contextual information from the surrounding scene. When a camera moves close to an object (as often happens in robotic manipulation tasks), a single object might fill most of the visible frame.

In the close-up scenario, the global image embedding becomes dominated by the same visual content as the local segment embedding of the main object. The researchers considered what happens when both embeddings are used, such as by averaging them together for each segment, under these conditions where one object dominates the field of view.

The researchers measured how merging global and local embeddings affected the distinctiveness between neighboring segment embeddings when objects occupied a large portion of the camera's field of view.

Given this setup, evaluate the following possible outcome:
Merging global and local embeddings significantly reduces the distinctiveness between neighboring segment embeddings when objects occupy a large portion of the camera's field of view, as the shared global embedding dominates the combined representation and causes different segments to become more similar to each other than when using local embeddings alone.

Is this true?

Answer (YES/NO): YES